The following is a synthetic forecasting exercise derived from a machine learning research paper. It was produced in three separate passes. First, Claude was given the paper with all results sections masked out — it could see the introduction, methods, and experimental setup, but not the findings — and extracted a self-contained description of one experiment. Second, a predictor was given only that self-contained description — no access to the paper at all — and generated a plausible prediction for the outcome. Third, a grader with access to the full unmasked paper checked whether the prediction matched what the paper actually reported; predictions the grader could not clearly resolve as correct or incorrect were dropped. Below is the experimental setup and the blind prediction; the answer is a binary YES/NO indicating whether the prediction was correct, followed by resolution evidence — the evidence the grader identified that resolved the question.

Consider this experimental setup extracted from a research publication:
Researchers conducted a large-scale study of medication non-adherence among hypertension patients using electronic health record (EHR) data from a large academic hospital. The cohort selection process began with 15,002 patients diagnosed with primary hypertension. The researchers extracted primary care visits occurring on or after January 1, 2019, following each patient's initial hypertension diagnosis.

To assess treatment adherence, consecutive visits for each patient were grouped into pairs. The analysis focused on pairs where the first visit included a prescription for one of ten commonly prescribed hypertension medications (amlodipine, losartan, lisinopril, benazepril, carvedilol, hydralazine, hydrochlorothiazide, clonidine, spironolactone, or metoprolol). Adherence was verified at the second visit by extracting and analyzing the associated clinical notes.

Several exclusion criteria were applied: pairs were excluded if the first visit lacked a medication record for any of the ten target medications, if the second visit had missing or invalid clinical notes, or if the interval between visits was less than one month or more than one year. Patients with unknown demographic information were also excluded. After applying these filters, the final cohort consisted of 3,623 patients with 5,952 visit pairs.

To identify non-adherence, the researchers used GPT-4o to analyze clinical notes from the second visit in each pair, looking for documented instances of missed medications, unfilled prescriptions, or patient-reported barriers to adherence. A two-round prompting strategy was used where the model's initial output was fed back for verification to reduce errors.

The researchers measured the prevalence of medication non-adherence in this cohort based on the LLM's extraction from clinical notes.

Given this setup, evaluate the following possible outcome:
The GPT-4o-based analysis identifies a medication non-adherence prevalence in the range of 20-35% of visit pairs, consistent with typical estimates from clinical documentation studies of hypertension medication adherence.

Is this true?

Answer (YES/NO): YES